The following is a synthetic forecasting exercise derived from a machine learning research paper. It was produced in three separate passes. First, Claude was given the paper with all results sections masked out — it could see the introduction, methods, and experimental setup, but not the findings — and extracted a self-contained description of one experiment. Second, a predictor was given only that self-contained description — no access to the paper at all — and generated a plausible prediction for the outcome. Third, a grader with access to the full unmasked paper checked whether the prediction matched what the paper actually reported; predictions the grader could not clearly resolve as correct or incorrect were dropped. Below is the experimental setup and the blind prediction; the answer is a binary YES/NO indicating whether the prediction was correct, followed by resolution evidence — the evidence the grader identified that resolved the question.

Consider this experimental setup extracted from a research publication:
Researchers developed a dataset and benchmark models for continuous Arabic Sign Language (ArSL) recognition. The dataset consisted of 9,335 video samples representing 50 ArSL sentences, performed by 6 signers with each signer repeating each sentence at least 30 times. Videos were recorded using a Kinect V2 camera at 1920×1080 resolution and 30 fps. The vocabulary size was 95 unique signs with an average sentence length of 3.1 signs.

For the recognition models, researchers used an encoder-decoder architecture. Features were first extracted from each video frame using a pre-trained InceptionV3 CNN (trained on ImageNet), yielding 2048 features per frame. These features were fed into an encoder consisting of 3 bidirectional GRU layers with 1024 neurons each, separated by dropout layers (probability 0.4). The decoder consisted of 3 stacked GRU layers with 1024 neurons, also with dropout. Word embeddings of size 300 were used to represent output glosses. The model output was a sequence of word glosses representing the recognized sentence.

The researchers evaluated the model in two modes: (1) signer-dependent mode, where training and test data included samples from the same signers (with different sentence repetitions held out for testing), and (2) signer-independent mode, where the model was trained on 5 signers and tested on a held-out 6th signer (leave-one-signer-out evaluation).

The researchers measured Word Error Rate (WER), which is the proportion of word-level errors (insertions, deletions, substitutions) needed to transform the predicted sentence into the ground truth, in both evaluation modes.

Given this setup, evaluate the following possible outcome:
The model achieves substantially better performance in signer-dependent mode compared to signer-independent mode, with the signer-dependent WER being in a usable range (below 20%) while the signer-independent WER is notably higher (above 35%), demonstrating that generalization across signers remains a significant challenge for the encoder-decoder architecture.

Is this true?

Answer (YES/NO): YES